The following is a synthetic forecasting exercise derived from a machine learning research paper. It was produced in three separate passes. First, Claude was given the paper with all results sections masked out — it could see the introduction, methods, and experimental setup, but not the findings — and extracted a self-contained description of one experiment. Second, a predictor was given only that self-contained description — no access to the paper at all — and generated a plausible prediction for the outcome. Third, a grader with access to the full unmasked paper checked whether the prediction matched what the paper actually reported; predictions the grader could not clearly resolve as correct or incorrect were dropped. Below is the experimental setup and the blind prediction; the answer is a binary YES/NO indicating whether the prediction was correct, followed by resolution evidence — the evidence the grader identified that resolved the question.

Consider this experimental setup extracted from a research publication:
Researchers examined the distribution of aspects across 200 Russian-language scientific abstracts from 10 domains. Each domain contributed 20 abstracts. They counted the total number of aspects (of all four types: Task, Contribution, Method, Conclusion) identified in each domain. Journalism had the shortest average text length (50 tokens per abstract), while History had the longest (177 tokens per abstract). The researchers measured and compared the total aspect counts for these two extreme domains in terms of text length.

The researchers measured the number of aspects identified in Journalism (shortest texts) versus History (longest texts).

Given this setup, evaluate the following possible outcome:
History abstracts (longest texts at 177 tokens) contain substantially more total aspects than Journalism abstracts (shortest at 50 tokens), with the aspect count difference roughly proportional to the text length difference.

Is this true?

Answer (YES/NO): NO